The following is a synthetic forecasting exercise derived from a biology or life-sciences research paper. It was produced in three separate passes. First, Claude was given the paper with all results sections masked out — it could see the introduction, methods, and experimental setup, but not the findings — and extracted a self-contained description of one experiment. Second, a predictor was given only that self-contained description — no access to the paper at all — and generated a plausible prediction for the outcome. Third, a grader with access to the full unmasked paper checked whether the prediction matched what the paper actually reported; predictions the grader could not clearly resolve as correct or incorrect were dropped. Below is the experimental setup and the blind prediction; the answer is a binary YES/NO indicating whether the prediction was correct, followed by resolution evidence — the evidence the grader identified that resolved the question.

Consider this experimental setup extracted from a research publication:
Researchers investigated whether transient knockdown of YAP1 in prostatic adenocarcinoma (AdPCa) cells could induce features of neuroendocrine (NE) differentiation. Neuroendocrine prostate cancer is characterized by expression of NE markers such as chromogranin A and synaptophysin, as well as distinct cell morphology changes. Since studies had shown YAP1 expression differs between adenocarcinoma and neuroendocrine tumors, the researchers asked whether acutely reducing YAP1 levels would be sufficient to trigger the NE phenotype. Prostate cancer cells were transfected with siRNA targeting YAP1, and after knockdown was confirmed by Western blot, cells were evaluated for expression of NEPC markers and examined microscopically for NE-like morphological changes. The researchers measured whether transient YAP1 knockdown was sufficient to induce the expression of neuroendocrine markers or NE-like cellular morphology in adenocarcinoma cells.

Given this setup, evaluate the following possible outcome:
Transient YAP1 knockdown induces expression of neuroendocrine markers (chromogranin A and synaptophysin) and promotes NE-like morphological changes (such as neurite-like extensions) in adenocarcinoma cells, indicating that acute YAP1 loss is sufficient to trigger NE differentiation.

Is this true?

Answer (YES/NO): NO